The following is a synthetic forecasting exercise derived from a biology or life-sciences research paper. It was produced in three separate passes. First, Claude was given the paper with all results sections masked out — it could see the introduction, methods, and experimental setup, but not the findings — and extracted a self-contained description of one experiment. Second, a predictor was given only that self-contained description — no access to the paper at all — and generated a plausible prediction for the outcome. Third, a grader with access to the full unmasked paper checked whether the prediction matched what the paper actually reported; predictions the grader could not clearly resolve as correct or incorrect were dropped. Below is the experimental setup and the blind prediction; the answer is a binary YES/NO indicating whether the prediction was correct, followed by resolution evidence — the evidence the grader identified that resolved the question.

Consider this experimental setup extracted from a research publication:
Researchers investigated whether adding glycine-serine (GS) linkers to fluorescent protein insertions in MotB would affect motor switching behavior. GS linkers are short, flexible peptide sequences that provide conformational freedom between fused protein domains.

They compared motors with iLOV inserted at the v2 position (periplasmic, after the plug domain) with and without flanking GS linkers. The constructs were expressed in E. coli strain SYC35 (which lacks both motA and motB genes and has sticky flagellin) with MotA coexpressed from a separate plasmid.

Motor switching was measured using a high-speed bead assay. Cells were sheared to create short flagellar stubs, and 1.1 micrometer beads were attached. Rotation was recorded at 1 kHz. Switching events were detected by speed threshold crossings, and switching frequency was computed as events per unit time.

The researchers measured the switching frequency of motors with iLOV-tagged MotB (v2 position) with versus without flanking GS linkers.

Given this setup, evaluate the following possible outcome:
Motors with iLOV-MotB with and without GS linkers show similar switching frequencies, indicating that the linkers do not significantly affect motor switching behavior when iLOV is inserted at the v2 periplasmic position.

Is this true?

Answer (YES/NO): NO